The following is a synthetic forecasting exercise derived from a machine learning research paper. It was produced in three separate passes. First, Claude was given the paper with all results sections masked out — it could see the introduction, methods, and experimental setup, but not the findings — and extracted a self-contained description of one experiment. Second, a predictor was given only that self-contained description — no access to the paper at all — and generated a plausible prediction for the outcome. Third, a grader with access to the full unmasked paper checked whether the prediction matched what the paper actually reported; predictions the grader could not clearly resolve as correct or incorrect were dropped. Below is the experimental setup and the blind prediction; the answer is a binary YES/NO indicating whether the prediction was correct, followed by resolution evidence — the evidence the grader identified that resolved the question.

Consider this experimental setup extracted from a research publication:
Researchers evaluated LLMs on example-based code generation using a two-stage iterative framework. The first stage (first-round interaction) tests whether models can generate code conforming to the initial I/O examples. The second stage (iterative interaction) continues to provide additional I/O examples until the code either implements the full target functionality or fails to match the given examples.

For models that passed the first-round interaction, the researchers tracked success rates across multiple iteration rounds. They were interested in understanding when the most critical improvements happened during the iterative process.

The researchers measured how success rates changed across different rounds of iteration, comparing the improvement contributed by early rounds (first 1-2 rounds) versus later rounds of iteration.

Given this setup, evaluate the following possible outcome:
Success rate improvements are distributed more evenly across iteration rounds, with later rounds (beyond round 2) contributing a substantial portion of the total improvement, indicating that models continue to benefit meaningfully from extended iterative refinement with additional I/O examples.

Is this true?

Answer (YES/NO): NO